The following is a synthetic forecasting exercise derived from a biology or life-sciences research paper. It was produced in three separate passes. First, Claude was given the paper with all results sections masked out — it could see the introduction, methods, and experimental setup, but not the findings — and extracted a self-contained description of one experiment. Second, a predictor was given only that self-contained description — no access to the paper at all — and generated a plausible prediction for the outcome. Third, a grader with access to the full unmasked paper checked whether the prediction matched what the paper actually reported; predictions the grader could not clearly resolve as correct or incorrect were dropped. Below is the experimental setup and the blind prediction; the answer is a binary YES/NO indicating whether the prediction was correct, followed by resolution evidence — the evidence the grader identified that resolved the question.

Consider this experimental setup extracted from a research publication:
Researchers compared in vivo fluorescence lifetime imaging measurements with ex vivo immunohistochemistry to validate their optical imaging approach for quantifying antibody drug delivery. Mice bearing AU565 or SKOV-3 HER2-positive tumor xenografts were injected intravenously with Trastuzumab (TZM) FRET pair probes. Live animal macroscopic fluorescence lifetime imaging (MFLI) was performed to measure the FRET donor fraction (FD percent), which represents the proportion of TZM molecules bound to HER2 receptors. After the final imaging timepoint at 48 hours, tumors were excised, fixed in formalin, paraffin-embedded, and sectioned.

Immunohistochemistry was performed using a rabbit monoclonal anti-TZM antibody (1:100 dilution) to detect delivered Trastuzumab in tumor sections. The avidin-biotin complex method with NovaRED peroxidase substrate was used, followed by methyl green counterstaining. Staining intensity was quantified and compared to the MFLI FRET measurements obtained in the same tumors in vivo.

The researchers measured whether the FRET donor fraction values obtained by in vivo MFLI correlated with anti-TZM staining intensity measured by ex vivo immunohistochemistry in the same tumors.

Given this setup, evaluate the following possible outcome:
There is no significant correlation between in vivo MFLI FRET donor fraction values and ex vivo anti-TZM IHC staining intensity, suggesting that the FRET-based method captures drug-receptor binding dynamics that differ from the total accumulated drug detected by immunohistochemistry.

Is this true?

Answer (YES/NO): NO